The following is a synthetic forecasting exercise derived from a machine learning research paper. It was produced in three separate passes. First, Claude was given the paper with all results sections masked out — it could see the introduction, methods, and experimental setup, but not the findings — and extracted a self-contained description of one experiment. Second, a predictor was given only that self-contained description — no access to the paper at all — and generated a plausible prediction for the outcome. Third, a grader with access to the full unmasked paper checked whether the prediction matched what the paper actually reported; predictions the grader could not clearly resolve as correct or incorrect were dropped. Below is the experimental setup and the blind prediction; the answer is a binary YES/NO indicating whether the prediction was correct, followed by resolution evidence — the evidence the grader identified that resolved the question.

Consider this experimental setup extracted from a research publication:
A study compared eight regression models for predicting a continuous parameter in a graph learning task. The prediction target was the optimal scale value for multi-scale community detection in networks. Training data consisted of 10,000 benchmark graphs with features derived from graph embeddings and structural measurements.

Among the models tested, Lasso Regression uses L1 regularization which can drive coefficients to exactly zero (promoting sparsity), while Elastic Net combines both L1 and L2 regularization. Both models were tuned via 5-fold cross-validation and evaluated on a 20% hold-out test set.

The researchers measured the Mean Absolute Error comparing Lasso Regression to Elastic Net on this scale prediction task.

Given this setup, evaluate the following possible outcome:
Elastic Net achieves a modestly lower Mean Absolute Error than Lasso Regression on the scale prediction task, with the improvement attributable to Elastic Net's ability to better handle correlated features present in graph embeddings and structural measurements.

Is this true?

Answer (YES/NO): NO